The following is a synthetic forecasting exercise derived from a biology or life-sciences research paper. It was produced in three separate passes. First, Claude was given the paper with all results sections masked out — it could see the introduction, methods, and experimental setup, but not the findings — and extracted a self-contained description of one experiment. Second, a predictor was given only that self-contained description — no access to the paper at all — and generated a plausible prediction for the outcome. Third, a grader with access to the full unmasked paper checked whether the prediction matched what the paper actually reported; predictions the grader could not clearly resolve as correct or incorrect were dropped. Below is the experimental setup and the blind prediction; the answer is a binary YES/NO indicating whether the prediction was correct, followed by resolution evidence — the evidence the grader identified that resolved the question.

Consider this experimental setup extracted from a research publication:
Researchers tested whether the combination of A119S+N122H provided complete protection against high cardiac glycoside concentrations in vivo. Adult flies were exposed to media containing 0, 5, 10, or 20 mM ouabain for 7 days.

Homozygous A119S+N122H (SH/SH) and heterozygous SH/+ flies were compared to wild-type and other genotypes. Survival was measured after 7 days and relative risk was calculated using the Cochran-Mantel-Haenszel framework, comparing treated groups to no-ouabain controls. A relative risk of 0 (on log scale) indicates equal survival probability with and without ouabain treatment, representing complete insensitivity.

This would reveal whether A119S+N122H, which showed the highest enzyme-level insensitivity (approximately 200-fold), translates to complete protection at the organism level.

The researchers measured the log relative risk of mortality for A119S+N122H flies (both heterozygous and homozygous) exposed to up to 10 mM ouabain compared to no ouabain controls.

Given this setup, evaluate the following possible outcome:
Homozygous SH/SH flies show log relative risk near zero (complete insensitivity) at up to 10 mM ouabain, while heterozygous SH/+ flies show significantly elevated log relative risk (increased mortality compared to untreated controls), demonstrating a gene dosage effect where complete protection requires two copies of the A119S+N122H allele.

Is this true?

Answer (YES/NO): NO